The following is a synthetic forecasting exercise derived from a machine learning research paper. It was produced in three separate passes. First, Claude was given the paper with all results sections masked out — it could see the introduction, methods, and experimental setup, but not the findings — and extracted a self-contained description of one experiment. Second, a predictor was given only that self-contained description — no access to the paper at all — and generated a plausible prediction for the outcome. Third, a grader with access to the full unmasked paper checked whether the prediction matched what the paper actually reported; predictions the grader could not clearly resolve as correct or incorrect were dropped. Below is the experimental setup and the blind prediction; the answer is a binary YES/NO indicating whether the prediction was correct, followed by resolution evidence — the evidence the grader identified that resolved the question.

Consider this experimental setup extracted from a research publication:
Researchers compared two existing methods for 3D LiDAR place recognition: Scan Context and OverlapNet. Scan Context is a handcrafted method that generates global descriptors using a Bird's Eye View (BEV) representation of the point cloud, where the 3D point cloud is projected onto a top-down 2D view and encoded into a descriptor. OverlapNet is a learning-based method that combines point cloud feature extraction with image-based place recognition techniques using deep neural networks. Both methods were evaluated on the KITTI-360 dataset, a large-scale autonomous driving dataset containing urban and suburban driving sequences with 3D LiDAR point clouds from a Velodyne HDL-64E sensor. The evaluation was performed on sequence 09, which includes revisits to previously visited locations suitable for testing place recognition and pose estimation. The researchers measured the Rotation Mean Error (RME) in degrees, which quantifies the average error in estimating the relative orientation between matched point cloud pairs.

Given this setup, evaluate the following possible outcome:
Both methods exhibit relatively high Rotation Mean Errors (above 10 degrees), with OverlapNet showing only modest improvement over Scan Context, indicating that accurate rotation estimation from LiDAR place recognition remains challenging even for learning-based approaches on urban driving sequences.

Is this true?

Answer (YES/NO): NO